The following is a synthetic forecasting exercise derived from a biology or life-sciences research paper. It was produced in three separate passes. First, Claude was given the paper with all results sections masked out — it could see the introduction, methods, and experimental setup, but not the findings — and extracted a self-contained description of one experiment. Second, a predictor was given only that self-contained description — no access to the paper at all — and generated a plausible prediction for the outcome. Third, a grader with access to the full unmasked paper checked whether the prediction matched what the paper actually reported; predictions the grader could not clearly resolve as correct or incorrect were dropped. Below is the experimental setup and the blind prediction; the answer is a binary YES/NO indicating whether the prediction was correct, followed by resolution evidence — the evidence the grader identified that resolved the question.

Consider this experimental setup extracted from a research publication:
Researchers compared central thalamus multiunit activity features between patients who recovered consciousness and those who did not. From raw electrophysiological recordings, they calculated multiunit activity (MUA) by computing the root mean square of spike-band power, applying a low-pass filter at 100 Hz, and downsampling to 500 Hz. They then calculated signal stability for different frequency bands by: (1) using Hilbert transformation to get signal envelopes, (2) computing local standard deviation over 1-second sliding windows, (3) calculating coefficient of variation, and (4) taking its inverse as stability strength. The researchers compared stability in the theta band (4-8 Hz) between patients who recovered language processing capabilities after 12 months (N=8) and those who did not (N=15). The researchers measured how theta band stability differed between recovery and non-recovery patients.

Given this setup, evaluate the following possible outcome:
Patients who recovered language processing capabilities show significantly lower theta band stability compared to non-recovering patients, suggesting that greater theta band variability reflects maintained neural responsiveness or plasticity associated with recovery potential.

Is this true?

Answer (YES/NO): NO